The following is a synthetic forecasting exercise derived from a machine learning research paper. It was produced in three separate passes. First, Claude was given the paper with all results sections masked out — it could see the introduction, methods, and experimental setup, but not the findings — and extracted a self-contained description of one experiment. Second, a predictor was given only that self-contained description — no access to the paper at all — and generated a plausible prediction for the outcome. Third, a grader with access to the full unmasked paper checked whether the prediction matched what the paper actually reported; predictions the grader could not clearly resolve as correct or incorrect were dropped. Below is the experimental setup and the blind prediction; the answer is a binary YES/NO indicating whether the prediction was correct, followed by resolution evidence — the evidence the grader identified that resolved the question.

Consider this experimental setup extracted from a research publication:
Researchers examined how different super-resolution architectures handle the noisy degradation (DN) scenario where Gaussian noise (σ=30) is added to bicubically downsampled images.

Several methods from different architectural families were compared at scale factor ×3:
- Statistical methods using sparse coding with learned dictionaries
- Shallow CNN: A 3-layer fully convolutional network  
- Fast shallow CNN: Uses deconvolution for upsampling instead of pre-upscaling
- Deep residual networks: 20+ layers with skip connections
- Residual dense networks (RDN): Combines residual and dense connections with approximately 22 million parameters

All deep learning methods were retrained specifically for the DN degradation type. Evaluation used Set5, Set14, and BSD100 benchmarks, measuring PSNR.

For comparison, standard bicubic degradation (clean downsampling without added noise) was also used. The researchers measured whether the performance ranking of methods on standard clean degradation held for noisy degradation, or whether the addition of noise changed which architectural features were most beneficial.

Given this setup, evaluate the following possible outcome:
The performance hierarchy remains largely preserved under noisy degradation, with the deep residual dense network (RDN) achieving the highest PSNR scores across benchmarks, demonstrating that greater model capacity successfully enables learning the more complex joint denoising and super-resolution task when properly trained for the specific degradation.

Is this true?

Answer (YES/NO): NO